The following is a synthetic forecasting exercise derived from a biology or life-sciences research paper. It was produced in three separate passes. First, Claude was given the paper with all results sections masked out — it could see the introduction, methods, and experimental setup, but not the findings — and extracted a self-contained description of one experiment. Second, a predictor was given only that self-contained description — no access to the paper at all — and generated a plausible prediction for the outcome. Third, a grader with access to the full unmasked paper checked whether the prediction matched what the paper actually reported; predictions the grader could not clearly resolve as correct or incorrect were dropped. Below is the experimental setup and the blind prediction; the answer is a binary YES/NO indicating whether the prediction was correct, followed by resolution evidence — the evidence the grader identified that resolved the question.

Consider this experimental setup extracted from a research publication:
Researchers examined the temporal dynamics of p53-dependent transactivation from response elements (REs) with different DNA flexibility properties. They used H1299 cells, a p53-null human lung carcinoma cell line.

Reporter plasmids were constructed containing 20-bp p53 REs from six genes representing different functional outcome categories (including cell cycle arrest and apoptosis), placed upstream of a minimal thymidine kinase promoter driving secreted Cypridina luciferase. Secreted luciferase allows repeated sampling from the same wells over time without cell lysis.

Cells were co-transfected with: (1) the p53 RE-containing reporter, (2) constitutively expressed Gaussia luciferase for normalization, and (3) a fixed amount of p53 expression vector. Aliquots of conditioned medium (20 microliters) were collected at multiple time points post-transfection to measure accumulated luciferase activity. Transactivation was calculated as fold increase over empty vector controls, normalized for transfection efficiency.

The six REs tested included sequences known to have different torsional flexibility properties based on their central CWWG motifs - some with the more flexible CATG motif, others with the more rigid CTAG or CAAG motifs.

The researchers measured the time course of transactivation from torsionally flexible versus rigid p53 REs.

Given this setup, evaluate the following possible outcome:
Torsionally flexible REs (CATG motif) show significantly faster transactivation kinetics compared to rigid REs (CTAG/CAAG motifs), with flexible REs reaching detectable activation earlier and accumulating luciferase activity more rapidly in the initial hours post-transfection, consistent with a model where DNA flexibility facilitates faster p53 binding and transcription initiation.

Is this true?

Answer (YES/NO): YES